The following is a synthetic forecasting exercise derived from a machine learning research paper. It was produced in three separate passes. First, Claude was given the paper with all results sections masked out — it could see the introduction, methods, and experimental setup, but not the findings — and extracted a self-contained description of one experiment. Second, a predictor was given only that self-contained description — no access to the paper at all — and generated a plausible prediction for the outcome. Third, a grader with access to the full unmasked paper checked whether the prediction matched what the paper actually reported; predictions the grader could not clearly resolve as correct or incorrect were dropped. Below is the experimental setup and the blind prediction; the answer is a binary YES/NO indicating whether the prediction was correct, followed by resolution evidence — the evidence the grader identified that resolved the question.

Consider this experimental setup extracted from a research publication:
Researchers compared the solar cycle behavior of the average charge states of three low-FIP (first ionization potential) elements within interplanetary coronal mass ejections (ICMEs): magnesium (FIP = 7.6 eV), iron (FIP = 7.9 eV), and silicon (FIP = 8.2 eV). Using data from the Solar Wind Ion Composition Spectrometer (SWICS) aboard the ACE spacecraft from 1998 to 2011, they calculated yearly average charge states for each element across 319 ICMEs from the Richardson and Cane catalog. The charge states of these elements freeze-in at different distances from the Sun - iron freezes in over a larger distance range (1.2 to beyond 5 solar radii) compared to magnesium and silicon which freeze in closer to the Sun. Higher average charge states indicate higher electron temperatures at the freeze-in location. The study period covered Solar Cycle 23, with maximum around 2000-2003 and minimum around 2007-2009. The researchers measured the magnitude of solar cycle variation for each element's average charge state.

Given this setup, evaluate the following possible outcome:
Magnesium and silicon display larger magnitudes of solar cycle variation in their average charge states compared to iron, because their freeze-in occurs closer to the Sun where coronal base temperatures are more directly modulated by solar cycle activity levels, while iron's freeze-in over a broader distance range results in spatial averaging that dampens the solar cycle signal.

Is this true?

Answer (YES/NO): NO